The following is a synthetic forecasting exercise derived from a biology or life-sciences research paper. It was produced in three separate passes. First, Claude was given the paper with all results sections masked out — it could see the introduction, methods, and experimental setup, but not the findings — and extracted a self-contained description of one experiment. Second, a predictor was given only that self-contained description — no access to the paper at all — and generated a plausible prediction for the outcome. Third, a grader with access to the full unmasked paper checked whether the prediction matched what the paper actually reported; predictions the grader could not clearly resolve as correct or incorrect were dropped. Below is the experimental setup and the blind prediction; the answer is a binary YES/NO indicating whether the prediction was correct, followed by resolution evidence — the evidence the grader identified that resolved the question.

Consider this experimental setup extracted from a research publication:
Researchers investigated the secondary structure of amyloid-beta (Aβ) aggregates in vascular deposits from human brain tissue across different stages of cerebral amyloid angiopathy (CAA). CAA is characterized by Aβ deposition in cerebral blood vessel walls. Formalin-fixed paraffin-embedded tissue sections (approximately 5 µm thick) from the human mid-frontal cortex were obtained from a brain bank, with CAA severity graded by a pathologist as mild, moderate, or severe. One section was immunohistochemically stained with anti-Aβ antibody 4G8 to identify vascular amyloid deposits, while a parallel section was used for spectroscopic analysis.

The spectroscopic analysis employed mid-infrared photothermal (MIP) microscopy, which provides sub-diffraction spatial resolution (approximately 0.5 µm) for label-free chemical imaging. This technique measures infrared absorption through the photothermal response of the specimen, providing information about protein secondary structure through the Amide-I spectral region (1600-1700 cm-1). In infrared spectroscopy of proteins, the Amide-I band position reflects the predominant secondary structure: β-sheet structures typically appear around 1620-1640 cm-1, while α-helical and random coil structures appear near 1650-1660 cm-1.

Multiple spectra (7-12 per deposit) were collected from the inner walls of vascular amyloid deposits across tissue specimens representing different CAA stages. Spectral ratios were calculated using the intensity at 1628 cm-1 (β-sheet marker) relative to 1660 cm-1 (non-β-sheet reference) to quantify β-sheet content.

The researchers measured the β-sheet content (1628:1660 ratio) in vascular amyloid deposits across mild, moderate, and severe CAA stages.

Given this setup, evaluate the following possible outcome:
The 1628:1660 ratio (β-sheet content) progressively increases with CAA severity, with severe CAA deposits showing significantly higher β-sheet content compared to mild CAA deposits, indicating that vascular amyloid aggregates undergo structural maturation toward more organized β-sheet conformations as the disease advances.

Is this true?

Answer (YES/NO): NO